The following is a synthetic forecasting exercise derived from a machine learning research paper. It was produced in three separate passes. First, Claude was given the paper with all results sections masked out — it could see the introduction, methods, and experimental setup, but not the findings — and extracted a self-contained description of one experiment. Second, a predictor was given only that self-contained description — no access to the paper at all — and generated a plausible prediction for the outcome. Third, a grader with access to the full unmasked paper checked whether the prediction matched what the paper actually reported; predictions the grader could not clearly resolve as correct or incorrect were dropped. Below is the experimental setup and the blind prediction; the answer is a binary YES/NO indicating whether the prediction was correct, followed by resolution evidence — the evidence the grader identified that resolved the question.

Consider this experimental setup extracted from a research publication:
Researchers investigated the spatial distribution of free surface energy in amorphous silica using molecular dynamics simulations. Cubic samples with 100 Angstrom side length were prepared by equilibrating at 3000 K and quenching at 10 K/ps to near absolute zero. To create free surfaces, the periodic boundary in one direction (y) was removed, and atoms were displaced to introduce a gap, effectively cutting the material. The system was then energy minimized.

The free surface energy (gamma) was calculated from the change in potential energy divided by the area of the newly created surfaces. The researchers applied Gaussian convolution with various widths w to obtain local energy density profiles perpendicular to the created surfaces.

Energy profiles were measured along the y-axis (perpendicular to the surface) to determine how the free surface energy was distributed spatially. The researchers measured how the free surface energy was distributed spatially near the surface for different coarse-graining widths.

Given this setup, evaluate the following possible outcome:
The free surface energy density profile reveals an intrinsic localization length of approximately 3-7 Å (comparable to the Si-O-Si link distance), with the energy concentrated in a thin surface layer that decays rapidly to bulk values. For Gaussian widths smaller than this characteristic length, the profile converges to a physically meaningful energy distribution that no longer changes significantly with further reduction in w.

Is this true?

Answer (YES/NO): NO